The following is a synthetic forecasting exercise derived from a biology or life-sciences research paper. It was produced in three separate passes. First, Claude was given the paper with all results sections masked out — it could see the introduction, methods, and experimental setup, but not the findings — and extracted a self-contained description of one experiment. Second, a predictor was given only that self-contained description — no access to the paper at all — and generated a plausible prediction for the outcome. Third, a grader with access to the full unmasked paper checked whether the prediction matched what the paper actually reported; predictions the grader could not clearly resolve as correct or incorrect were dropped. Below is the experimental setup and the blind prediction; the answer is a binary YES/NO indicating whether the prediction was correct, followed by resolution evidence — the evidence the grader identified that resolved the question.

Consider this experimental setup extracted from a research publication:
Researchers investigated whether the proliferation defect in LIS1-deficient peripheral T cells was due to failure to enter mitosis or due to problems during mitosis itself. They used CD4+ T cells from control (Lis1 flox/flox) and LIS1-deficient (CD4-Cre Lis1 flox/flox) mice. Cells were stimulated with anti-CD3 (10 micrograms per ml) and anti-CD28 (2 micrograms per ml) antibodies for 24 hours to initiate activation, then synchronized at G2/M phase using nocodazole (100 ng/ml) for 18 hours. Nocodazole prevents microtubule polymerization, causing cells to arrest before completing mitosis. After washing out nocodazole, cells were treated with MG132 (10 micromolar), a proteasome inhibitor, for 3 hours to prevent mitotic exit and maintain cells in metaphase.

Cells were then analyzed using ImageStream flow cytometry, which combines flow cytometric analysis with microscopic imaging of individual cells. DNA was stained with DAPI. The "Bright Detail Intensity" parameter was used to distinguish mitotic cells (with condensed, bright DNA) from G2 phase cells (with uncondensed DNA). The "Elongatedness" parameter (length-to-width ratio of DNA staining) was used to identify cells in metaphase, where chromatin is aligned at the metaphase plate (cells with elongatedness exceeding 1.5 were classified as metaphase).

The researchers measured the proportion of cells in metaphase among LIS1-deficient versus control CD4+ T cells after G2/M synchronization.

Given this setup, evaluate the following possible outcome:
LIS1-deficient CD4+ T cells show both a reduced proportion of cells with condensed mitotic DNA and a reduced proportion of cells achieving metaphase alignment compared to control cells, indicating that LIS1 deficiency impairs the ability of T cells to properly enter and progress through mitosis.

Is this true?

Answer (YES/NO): NO